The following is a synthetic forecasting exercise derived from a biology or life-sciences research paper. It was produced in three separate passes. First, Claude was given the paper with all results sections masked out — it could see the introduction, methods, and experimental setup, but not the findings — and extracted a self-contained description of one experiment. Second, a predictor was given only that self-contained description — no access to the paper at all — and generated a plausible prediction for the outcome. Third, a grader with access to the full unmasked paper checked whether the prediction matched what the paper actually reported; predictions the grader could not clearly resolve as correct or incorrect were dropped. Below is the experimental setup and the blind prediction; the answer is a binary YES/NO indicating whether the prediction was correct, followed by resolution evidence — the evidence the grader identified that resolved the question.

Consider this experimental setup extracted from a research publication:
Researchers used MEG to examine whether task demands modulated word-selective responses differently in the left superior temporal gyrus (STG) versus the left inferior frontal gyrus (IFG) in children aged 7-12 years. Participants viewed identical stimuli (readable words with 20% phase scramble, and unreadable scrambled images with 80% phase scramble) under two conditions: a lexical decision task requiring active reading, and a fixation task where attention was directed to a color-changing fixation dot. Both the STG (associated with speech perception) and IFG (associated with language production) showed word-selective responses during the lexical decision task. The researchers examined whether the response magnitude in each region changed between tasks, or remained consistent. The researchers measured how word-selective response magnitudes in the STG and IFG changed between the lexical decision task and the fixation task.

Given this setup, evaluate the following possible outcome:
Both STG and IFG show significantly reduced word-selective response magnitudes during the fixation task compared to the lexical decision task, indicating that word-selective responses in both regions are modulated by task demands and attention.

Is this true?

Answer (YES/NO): NO